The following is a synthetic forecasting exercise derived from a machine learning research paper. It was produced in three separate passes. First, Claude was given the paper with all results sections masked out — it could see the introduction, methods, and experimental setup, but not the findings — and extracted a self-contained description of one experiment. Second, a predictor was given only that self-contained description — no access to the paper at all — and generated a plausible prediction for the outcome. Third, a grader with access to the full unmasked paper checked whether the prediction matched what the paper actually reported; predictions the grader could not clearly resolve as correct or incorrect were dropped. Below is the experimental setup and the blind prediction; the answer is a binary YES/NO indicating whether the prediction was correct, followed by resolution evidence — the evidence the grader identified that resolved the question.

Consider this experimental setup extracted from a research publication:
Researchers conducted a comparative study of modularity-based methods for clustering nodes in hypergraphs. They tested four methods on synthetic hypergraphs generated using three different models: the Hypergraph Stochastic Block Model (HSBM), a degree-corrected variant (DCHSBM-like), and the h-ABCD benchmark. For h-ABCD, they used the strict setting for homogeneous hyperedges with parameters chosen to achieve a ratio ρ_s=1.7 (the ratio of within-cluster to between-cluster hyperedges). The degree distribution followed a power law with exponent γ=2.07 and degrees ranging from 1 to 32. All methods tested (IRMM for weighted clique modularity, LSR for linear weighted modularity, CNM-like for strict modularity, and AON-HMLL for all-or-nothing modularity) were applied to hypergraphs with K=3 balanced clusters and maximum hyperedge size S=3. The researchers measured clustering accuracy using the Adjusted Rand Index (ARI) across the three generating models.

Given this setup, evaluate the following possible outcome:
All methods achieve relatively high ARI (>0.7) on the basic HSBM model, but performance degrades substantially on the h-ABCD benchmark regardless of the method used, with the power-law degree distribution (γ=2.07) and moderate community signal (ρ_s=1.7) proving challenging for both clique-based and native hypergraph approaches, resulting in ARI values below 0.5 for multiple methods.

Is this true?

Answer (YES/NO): NO